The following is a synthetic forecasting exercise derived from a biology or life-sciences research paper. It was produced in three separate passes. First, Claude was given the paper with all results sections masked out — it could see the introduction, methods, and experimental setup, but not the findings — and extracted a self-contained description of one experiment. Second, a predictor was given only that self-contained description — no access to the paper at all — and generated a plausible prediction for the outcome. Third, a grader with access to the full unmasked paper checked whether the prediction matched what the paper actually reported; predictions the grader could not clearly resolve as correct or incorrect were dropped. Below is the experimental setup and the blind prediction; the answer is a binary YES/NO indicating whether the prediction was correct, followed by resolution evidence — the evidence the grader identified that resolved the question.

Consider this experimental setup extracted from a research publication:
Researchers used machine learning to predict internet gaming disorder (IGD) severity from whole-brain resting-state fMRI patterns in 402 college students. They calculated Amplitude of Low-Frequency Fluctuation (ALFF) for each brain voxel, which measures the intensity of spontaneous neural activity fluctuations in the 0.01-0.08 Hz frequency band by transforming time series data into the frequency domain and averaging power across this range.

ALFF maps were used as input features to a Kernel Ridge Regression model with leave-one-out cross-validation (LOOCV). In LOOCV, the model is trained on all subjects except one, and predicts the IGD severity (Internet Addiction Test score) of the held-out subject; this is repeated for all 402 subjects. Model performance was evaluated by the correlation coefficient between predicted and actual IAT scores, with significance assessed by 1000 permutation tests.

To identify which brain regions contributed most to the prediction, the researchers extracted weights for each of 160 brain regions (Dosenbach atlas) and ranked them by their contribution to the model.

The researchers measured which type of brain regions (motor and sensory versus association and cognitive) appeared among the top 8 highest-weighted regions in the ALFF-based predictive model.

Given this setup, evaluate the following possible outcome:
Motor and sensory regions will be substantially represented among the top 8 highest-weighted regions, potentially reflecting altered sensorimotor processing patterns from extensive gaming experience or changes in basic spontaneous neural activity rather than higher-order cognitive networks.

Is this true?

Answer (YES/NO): YES